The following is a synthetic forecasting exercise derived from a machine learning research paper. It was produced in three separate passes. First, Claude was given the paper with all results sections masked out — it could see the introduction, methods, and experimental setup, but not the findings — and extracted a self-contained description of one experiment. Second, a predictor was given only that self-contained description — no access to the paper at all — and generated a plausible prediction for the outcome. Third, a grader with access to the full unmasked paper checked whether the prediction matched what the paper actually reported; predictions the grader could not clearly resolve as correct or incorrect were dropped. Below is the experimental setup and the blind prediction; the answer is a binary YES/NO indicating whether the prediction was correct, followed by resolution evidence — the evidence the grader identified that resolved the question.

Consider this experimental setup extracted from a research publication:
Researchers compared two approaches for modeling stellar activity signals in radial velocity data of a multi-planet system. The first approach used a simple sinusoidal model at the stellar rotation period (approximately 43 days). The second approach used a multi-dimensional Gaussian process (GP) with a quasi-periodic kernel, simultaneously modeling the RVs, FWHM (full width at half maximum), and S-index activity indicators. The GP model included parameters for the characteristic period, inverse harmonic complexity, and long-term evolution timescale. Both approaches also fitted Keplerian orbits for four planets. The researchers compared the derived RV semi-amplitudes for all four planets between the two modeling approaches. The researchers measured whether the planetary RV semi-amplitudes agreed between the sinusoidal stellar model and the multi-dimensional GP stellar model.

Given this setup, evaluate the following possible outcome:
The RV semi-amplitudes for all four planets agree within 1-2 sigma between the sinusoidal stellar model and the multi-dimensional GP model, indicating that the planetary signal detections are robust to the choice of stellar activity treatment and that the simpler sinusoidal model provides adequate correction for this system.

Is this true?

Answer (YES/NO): YES